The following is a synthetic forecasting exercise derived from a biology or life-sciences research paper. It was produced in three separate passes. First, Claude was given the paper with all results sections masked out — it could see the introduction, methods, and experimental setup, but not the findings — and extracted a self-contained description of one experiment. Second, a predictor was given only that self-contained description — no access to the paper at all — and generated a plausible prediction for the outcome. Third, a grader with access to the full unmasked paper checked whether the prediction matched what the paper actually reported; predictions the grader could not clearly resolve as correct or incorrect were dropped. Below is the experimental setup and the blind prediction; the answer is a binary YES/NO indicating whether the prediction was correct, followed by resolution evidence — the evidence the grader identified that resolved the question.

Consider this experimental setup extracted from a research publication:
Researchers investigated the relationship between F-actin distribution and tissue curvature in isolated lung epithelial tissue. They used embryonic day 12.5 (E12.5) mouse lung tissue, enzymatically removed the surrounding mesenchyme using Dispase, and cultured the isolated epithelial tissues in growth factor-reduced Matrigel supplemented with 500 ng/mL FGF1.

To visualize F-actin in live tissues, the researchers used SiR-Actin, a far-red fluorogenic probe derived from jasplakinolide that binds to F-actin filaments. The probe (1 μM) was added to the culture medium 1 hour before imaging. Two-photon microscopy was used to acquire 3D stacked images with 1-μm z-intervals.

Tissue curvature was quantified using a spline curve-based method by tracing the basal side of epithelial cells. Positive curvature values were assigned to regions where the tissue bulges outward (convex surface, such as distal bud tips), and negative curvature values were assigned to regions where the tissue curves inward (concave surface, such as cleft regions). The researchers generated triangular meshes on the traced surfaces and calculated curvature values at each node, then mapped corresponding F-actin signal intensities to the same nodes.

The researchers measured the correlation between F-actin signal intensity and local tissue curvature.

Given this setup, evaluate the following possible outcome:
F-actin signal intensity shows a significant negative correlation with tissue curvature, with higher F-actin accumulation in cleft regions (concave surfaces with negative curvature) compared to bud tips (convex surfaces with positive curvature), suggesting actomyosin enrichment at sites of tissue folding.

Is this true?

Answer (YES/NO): NO